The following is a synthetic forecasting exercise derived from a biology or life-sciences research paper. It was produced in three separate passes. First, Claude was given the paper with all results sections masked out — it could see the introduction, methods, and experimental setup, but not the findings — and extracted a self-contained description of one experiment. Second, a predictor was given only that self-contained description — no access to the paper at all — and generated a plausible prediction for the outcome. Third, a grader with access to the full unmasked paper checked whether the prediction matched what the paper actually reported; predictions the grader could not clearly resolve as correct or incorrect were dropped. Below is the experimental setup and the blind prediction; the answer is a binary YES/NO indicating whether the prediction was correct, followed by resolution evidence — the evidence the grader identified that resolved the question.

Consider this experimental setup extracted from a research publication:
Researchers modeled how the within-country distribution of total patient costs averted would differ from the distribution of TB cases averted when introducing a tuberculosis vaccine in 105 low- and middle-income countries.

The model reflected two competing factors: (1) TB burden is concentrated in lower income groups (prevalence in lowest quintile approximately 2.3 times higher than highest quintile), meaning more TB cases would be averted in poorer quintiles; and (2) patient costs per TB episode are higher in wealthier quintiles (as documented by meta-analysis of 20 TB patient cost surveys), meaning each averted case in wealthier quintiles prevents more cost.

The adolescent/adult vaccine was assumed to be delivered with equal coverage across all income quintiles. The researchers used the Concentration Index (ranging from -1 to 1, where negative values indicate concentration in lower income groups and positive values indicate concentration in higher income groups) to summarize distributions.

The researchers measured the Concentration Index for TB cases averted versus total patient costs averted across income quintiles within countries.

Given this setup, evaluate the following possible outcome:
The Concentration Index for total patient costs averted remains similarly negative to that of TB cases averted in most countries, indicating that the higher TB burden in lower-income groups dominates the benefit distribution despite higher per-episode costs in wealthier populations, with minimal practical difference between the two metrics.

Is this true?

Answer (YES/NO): NO